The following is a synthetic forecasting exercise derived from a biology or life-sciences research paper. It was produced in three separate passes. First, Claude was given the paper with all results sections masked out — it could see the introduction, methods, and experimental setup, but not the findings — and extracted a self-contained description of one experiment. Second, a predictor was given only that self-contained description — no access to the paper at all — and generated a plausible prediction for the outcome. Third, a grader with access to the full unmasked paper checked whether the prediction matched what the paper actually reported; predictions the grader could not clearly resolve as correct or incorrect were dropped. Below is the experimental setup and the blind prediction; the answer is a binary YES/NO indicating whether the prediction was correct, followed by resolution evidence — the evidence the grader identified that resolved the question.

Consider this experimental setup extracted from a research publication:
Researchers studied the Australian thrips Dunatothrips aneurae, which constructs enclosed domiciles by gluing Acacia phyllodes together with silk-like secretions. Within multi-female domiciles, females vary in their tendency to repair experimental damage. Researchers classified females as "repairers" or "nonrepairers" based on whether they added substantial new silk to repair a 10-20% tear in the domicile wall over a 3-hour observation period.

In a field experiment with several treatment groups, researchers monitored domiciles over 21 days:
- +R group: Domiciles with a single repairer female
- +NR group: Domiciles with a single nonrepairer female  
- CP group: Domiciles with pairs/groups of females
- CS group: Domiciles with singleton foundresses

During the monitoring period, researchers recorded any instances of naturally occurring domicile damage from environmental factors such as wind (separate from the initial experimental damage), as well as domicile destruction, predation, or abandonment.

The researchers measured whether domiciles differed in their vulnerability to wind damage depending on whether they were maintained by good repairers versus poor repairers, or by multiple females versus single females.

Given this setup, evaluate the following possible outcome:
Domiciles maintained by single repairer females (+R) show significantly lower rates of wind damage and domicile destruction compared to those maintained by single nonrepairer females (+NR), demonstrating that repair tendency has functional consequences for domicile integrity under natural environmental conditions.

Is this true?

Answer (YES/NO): NO